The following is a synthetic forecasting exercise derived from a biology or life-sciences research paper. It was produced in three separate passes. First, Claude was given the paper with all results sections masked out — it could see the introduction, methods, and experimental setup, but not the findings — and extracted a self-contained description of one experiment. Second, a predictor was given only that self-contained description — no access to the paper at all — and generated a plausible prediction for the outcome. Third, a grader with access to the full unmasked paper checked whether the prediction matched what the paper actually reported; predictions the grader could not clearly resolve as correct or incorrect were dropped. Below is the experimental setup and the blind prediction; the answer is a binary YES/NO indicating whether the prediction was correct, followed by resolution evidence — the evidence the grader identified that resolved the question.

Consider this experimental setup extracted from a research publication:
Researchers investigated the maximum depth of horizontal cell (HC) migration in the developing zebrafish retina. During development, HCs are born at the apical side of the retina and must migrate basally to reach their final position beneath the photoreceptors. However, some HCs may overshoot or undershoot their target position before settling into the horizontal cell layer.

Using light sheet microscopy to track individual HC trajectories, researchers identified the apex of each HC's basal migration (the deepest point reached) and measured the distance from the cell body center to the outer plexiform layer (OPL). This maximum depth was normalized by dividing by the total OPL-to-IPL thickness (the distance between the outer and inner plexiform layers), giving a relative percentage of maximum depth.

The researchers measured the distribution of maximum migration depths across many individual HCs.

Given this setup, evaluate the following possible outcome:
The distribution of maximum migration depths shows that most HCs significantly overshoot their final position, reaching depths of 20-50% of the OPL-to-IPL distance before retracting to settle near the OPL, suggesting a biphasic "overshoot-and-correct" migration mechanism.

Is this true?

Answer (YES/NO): NO